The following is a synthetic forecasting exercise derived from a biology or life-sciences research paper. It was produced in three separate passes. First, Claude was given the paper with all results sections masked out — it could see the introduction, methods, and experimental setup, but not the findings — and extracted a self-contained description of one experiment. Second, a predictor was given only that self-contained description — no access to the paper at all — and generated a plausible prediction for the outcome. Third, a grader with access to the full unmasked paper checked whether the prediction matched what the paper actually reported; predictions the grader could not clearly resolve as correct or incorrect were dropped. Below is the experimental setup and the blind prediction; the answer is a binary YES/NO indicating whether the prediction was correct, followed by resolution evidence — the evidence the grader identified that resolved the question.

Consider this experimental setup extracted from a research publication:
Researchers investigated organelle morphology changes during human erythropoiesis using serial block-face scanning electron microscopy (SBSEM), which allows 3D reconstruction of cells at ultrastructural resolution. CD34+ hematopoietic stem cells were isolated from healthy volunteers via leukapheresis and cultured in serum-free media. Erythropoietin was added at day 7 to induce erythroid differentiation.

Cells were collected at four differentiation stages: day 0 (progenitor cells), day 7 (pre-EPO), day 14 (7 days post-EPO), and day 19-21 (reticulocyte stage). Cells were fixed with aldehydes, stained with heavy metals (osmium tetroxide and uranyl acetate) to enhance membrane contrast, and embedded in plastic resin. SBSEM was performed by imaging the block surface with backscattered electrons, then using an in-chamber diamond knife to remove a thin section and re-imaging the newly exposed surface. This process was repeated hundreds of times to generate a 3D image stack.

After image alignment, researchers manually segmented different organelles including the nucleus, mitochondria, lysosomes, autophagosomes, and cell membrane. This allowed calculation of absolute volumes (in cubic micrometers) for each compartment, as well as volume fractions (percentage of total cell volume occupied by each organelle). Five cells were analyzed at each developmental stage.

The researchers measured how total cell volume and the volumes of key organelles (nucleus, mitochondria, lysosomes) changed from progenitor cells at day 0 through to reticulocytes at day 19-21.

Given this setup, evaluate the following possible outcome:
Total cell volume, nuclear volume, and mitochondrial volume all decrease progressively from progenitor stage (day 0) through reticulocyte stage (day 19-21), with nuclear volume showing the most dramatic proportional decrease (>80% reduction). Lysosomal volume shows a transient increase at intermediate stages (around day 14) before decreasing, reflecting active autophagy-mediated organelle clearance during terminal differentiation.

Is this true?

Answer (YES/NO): NO